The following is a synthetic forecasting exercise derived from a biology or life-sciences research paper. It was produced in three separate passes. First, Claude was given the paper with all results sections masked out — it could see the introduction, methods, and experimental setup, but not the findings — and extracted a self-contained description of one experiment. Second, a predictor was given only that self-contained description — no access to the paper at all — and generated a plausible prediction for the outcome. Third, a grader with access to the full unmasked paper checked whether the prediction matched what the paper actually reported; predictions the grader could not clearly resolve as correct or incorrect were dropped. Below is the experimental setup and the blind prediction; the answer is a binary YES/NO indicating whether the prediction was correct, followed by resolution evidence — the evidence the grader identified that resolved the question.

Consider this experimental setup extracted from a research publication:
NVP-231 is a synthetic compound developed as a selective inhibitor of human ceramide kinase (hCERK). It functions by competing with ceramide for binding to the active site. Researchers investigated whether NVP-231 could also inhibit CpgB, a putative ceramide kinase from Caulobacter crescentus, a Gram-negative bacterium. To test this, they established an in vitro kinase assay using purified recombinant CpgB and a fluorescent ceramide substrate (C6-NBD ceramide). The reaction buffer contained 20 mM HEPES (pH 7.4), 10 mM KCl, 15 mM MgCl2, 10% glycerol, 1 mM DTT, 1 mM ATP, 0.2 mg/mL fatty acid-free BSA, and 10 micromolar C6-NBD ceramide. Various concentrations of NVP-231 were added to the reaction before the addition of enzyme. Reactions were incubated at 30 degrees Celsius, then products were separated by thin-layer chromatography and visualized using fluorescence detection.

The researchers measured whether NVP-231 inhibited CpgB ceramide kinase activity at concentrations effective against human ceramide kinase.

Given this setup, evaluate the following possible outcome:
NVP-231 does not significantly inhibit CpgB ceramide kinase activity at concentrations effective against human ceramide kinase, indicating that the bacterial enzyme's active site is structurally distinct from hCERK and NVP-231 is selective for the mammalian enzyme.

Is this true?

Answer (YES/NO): YES